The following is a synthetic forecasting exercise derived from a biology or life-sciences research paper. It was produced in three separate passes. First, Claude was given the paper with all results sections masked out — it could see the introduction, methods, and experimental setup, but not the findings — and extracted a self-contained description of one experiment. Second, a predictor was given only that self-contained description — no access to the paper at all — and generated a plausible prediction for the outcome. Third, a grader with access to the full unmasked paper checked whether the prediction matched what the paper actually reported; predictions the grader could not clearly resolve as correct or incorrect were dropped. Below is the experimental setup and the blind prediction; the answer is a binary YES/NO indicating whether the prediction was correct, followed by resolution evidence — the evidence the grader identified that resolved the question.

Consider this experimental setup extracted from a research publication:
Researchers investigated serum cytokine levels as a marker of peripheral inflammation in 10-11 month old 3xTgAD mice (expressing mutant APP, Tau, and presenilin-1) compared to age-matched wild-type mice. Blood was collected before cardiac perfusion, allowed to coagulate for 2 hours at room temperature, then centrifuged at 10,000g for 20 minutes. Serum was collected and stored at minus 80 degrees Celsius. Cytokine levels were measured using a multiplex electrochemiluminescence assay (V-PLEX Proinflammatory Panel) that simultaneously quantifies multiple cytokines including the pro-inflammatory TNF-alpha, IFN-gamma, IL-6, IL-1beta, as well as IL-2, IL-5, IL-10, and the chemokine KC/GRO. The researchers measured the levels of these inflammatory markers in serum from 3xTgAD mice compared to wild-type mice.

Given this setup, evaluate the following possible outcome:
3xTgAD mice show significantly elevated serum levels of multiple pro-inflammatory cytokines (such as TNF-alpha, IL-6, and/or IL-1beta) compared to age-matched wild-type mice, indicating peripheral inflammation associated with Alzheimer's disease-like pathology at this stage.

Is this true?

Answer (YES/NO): YES